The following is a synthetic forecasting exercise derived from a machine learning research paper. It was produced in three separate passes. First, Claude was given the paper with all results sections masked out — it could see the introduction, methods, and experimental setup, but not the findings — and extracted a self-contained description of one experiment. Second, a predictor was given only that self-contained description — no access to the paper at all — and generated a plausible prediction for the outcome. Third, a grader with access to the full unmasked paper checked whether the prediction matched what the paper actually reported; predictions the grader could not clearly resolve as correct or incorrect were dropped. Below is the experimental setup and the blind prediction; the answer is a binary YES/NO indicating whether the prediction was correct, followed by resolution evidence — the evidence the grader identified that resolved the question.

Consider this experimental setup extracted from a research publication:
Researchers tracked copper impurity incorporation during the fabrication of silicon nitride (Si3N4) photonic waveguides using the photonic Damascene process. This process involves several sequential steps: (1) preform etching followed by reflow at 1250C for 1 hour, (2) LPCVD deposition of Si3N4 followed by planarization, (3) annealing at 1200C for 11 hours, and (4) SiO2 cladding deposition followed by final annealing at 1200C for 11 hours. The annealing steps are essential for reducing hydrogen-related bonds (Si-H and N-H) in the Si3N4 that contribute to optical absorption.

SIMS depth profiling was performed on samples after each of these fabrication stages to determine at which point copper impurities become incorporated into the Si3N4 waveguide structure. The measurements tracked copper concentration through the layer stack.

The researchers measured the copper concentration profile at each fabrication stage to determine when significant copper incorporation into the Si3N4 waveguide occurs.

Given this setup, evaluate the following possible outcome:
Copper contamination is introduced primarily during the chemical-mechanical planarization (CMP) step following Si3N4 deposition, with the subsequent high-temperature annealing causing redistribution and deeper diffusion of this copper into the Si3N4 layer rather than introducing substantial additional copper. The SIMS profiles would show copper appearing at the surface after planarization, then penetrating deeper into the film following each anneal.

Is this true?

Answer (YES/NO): NO